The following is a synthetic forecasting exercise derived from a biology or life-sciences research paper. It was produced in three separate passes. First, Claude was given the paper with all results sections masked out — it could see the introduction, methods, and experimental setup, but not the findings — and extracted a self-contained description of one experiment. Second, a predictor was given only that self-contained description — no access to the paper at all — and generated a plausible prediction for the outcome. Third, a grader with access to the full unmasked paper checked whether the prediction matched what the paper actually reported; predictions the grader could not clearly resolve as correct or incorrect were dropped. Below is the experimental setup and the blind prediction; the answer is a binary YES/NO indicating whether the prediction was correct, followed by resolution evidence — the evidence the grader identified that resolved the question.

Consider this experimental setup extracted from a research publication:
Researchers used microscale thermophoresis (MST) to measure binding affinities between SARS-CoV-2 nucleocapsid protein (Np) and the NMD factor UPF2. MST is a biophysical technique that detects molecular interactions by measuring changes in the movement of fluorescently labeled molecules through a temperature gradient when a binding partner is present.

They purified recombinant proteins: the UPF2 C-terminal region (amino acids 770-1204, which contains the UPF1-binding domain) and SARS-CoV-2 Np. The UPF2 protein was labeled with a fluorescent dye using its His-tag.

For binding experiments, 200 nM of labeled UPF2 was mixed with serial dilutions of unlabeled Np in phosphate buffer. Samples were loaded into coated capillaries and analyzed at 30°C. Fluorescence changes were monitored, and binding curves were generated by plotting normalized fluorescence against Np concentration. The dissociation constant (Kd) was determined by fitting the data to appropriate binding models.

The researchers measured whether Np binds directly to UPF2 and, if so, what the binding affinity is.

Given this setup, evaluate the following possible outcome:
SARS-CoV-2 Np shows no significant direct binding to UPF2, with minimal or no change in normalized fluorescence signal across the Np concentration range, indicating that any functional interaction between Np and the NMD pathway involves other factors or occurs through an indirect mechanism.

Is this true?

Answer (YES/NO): NO